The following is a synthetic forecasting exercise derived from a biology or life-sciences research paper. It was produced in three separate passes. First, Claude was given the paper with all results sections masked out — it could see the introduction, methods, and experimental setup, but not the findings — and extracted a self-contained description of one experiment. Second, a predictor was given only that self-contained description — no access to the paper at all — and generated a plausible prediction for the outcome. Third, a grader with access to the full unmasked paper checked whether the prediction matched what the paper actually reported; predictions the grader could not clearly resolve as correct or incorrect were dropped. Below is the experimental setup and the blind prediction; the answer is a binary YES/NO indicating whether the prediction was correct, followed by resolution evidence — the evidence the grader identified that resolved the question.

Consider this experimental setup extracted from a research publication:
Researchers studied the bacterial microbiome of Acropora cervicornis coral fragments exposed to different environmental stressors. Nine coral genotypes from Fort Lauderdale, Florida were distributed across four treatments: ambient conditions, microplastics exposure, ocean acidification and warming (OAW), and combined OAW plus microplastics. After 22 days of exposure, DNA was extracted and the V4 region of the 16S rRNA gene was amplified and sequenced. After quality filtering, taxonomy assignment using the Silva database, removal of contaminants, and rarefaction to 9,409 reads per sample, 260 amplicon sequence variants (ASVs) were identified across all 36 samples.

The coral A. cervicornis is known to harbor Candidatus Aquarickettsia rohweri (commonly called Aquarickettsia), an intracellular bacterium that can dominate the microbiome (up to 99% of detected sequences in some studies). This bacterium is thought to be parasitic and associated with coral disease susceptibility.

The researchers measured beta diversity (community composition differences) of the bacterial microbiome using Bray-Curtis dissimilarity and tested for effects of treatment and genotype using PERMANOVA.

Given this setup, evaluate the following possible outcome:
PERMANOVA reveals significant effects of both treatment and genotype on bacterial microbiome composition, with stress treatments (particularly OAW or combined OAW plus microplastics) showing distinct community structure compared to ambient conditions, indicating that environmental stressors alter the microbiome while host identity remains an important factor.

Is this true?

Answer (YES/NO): NO